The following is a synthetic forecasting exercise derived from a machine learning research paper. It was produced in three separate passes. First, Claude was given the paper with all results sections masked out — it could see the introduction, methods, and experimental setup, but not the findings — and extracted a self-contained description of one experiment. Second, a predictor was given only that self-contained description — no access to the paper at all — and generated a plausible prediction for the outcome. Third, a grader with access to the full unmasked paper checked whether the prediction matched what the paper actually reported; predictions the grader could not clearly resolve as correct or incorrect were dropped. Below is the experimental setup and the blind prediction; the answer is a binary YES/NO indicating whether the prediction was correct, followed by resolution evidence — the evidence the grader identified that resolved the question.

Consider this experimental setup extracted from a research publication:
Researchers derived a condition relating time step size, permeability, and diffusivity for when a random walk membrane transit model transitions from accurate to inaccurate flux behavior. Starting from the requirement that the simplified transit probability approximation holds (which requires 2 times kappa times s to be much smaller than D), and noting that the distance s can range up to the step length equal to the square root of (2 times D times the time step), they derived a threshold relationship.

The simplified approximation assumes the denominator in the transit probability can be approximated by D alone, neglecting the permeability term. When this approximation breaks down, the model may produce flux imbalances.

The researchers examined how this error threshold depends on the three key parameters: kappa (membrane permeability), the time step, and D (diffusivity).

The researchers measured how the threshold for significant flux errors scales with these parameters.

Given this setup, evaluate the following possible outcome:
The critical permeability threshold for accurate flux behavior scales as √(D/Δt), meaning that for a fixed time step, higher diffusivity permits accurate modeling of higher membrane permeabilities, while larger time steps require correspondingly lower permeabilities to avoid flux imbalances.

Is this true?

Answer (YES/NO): YES